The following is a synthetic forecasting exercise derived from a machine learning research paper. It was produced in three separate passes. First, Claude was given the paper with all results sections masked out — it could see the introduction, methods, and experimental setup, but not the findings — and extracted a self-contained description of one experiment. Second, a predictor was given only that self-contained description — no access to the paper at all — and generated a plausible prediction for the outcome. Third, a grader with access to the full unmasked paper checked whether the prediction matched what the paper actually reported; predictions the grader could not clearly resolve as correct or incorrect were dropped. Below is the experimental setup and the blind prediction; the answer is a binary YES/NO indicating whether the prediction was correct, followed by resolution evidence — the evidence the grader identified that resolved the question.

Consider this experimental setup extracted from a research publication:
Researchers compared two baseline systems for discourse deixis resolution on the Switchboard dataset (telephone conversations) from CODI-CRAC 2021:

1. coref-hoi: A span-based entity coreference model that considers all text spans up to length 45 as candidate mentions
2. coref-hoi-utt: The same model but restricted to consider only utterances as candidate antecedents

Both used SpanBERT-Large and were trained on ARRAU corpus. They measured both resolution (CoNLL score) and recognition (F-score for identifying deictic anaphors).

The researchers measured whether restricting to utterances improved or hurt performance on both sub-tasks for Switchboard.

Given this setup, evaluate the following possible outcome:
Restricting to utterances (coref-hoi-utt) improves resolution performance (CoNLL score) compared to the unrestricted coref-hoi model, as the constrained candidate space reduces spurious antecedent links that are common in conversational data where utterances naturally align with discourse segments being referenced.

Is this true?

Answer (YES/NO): NO